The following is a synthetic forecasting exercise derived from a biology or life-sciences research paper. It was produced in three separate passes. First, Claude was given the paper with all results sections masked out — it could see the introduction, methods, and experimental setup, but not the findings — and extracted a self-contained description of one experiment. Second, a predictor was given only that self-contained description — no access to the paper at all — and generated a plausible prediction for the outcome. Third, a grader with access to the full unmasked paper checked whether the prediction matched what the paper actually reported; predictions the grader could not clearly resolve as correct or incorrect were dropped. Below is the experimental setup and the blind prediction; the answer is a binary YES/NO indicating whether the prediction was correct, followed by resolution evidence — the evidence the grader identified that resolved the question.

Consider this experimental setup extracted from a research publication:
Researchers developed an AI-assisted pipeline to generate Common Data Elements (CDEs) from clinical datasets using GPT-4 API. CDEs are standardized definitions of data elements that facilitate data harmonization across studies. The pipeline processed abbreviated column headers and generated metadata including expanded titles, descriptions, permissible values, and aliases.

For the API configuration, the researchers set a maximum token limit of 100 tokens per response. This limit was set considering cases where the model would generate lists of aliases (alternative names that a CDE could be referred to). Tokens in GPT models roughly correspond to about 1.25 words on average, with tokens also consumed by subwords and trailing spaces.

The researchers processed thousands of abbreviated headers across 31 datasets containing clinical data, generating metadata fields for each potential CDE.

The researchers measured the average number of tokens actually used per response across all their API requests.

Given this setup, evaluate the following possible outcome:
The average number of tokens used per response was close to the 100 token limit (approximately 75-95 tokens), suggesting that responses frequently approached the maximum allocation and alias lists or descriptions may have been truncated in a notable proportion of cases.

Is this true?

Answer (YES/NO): NO